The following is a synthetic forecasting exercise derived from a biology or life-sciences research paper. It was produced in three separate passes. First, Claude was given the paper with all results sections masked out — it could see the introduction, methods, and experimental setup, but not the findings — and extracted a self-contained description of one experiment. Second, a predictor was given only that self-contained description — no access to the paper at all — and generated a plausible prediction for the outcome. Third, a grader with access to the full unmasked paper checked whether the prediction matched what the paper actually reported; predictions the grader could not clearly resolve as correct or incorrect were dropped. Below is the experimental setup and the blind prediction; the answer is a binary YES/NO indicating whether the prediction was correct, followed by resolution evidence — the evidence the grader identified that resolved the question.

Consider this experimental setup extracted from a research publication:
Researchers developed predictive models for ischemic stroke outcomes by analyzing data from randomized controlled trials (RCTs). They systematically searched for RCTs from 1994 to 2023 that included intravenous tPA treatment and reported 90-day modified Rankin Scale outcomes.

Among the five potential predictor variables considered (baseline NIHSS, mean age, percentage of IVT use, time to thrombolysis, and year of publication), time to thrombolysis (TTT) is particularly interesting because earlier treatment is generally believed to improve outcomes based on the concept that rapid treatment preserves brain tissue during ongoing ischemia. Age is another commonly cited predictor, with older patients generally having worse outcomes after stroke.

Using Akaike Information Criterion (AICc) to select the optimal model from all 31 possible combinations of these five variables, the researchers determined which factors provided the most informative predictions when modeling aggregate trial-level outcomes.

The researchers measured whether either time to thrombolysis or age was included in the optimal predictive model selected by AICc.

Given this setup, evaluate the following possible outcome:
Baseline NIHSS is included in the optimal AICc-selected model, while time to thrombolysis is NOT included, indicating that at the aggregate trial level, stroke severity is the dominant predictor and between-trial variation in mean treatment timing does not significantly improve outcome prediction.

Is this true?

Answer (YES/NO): YES